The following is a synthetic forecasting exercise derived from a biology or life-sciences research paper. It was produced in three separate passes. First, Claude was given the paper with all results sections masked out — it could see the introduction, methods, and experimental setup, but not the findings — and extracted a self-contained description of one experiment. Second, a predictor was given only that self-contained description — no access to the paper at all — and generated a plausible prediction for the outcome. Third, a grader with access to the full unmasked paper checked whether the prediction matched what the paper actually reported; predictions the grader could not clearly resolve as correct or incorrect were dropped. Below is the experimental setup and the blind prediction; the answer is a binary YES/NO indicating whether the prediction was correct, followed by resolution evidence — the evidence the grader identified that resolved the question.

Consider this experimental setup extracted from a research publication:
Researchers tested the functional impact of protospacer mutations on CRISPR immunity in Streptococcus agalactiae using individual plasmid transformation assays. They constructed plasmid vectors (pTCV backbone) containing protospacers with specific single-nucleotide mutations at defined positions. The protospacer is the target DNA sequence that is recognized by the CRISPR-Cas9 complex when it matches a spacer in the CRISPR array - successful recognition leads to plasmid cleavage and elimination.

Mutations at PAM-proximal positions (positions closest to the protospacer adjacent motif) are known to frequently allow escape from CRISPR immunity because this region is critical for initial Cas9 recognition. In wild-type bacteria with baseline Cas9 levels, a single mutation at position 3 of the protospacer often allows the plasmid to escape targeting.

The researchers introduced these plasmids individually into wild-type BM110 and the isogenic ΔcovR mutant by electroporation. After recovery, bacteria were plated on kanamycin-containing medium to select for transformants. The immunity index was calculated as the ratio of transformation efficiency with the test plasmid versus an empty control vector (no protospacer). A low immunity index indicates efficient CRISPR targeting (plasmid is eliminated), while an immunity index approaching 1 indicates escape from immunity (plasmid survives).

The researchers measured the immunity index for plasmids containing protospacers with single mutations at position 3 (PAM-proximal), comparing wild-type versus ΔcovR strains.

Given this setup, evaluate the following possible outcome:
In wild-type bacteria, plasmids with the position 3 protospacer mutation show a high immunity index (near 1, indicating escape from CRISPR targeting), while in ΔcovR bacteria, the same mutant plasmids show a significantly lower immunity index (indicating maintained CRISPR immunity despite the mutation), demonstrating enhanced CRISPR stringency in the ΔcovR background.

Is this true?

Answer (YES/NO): YES